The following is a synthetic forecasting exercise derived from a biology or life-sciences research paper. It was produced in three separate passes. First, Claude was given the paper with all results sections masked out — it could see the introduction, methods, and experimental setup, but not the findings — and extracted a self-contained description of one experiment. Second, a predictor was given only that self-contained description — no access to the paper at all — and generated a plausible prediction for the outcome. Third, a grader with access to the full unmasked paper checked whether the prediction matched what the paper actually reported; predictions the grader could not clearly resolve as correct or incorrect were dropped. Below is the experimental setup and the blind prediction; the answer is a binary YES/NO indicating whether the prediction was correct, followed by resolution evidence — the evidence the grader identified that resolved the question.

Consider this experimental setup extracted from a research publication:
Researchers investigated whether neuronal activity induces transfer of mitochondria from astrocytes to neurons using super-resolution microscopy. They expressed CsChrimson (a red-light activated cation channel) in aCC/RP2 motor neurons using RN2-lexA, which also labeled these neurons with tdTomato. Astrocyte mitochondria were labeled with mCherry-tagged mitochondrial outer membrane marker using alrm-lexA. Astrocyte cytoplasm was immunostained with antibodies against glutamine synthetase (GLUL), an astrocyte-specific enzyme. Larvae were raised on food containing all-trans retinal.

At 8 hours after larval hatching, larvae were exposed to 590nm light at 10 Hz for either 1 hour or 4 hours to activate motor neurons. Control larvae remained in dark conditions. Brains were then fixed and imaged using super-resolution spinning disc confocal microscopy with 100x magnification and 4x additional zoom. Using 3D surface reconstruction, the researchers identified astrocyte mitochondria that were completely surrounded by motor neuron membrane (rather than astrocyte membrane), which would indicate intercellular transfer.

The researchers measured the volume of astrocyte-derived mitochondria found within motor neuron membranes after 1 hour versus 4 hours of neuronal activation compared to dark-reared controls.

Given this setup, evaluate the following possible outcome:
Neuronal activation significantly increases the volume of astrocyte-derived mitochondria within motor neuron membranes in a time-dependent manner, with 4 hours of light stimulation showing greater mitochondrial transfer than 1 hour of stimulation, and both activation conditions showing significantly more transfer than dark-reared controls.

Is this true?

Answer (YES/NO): NO